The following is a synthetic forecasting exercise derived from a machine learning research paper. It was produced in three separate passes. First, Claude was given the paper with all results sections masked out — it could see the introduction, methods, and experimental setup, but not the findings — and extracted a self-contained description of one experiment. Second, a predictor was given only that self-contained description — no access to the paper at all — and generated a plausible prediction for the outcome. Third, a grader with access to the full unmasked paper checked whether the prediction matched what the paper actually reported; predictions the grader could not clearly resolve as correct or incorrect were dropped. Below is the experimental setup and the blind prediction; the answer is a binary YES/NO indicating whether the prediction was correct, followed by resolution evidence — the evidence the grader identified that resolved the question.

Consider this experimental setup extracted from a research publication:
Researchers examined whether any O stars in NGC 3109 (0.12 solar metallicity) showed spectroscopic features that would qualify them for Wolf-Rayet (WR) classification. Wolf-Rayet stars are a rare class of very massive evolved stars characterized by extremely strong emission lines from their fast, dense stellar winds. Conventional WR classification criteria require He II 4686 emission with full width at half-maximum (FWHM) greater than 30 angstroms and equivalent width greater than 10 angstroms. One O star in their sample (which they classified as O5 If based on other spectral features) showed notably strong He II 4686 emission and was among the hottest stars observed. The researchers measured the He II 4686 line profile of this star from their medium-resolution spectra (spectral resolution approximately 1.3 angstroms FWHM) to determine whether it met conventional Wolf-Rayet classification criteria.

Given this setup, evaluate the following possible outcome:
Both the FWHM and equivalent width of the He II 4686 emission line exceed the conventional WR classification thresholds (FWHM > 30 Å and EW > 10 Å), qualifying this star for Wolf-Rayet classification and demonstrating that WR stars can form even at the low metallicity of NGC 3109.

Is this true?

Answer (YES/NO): NO